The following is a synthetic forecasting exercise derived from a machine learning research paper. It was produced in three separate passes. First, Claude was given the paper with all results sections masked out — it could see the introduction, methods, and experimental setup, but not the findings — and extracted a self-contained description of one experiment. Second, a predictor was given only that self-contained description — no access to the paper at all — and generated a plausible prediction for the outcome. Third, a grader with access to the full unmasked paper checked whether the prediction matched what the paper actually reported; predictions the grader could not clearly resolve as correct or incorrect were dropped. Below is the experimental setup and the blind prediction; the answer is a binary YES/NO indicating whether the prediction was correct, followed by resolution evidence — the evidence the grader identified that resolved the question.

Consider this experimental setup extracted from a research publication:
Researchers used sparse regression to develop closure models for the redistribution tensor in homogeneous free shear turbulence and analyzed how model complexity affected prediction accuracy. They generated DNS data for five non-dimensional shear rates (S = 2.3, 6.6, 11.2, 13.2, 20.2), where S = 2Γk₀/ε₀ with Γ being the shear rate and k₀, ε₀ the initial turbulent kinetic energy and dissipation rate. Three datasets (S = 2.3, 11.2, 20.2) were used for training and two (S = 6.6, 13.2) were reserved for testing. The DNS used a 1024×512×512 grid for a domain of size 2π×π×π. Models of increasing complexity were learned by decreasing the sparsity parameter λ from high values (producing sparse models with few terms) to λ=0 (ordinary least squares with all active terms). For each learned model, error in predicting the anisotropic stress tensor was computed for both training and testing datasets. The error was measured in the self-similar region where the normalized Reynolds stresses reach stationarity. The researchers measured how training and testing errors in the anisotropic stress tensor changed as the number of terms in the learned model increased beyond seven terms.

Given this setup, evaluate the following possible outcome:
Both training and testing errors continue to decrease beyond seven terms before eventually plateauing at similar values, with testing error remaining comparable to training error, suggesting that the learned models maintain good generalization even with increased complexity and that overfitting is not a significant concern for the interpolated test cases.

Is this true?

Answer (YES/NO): NO